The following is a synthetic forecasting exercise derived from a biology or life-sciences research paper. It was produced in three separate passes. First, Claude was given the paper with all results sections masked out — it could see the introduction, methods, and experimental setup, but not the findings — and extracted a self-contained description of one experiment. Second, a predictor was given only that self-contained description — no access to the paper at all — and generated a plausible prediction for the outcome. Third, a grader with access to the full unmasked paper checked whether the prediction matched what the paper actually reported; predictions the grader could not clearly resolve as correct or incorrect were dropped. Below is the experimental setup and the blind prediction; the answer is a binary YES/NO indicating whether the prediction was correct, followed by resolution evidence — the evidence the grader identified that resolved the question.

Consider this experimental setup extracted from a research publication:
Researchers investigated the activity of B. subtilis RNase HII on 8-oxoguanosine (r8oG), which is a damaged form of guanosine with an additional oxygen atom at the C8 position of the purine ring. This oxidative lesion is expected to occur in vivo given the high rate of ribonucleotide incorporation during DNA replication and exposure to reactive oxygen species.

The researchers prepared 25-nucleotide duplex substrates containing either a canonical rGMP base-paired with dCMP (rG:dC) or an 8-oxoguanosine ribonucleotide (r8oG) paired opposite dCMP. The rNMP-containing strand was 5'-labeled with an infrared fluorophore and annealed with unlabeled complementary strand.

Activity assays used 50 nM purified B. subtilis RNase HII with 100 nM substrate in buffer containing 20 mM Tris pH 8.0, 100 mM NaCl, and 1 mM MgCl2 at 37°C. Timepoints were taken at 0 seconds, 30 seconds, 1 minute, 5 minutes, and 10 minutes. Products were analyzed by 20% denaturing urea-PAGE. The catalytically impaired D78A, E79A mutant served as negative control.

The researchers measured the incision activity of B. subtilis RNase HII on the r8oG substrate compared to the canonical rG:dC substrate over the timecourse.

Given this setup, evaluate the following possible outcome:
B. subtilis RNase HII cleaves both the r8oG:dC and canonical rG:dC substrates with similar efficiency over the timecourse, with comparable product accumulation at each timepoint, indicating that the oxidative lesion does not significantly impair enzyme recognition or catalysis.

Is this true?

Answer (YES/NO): NO